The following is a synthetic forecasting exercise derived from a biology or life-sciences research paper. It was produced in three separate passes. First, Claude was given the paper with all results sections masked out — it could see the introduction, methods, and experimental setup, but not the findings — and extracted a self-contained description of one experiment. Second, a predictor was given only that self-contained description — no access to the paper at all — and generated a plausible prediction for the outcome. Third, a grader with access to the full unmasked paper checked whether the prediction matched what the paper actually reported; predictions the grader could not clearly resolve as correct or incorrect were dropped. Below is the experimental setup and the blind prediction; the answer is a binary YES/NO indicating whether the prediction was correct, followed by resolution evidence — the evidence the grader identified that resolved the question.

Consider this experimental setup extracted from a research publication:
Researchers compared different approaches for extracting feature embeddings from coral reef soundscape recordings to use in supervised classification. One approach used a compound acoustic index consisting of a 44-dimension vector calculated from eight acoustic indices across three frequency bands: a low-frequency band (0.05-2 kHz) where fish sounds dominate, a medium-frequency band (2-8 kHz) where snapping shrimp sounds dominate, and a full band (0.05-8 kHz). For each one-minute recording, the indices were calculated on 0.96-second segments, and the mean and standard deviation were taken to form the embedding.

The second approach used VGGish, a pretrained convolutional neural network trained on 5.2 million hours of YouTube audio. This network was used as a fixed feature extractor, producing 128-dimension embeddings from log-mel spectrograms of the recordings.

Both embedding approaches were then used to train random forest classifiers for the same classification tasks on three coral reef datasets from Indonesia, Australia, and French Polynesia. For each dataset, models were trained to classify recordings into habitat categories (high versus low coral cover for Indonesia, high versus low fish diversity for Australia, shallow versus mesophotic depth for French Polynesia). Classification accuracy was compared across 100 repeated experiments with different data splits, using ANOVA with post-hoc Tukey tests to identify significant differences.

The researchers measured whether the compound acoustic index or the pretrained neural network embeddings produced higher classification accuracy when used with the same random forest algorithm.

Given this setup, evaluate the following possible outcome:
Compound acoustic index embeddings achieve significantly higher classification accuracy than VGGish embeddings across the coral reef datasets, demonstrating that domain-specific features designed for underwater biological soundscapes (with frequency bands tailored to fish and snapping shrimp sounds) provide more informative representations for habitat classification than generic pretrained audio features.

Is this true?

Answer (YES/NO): NO